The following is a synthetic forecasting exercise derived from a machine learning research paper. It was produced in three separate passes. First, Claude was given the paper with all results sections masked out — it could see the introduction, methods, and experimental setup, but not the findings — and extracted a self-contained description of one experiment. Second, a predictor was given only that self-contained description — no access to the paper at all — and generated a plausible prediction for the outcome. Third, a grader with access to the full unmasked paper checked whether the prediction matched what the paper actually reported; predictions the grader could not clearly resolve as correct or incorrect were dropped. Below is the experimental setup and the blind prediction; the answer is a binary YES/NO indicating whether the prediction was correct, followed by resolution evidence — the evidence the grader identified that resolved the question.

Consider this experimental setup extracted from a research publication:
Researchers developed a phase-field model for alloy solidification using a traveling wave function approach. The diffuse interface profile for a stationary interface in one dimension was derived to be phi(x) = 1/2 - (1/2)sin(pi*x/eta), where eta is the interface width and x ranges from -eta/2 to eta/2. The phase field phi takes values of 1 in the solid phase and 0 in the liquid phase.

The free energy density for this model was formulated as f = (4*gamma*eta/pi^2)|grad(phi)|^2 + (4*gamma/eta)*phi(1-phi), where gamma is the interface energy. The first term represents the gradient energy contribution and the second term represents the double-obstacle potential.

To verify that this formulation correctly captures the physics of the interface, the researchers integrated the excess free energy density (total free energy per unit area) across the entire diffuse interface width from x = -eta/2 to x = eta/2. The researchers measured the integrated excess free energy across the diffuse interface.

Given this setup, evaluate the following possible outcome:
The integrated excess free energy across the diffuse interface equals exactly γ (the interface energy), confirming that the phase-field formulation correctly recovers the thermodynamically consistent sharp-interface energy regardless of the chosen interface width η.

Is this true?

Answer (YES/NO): YES